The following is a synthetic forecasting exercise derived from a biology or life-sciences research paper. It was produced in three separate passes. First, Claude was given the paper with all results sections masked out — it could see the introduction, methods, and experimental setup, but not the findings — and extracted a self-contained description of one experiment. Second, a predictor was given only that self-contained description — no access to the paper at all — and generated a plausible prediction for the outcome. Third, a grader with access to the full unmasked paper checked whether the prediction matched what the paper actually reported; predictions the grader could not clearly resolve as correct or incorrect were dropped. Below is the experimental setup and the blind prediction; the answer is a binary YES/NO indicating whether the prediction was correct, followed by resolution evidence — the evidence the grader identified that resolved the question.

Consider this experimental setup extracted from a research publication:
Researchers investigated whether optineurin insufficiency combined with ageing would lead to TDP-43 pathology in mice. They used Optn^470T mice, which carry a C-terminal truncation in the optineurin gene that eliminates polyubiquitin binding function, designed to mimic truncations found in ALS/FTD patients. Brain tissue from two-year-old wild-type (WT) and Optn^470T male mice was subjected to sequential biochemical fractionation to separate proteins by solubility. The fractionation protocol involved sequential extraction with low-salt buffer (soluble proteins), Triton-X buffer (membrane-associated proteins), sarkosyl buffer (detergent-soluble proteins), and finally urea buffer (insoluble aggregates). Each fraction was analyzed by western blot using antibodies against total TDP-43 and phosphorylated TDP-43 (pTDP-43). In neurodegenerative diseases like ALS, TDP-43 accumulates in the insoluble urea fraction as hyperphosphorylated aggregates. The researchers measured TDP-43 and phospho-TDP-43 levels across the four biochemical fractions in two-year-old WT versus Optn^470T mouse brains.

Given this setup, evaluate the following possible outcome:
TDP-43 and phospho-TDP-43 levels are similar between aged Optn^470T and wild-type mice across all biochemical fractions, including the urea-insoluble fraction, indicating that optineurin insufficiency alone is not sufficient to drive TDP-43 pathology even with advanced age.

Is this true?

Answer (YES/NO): YES